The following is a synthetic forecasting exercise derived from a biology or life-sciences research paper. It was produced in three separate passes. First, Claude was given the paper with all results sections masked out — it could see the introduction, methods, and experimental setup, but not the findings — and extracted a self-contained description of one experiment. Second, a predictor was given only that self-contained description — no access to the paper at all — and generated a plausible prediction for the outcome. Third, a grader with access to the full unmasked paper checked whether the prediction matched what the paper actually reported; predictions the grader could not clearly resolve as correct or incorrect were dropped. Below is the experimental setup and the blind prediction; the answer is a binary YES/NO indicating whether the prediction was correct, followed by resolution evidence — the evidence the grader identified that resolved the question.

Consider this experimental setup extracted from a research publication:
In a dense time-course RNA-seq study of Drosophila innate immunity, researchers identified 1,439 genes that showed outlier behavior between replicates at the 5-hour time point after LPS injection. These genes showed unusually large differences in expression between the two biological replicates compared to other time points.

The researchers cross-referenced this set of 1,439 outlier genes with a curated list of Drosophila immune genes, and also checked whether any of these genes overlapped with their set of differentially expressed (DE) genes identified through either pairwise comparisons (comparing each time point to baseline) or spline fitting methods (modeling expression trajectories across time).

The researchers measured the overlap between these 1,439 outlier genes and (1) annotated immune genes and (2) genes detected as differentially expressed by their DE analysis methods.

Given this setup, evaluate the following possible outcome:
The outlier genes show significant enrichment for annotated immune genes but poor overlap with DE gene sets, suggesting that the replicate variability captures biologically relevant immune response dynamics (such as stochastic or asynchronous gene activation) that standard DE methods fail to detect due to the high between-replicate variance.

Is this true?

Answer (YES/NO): NO